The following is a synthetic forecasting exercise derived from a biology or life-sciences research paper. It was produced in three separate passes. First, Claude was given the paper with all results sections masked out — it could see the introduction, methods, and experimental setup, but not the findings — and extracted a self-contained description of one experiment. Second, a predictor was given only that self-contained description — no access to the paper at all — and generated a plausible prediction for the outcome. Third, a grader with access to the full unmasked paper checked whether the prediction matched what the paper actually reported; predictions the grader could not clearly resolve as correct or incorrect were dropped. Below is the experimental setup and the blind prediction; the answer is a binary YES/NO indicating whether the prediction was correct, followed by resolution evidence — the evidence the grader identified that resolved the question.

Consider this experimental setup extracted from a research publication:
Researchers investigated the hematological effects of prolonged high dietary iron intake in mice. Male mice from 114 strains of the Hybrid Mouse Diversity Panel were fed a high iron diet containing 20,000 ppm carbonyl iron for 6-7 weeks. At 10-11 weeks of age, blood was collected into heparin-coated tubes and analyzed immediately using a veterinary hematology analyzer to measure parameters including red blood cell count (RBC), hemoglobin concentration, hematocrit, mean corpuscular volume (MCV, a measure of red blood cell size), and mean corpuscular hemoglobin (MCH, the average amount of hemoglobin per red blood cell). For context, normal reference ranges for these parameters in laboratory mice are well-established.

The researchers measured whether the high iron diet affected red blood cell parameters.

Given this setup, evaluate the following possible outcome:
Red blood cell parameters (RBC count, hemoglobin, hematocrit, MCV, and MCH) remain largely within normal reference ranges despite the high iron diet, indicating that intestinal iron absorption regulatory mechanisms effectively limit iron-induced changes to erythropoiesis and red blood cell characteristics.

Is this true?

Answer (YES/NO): NO